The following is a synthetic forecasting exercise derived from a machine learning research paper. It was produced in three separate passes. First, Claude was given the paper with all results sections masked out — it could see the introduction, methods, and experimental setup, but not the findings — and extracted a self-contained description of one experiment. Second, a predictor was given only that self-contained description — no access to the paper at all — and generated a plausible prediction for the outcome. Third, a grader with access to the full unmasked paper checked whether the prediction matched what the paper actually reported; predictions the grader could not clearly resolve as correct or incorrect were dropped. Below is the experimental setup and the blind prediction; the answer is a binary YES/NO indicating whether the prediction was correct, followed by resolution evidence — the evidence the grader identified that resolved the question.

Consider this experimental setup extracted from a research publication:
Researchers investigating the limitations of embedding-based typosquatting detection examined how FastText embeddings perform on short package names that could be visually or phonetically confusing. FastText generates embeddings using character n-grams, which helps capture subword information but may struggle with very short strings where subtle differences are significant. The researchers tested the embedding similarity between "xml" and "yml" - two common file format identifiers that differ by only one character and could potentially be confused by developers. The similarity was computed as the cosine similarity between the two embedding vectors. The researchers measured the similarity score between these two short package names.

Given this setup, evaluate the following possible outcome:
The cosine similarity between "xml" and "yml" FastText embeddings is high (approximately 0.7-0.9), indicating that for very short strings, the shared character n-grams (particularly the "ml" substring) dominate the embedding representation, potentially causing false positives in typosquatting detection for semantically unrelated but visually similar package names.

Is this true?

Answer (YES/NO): YES